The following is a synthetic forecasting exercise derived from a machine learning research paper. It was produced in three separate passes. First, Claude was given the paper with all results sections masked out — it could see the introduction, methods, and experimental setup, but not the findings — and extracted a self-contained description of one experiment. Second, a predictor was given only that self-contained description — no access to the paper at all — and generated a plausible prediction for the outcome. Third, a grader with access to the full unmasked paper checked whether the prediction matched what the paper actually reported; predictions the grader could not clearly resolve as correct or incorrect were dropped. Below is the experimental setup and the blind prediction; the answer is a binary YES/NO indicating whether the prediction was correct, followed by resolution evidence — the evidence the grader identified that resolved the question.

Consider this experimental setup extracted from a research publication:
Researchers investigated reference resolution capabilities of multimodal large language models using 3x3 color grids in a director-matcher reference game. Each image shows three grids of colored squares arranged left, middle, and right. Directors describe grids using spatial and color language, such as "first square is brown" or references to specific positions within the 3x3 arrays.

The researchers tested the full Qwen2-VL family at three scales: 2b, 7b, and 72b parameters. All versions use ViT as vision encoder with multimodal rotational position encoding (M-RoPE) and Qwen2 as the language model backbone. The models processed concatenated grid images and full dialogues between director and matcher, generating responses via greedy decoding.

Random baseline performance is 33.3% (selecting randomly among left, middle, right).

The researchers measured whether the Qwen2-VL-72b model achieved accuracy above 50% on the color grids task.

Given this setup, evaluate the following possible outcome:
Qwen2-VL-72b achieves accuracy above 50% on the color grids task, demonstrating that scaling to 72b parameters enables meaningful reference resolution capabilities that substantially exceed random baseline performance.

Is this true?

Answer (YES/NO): YES